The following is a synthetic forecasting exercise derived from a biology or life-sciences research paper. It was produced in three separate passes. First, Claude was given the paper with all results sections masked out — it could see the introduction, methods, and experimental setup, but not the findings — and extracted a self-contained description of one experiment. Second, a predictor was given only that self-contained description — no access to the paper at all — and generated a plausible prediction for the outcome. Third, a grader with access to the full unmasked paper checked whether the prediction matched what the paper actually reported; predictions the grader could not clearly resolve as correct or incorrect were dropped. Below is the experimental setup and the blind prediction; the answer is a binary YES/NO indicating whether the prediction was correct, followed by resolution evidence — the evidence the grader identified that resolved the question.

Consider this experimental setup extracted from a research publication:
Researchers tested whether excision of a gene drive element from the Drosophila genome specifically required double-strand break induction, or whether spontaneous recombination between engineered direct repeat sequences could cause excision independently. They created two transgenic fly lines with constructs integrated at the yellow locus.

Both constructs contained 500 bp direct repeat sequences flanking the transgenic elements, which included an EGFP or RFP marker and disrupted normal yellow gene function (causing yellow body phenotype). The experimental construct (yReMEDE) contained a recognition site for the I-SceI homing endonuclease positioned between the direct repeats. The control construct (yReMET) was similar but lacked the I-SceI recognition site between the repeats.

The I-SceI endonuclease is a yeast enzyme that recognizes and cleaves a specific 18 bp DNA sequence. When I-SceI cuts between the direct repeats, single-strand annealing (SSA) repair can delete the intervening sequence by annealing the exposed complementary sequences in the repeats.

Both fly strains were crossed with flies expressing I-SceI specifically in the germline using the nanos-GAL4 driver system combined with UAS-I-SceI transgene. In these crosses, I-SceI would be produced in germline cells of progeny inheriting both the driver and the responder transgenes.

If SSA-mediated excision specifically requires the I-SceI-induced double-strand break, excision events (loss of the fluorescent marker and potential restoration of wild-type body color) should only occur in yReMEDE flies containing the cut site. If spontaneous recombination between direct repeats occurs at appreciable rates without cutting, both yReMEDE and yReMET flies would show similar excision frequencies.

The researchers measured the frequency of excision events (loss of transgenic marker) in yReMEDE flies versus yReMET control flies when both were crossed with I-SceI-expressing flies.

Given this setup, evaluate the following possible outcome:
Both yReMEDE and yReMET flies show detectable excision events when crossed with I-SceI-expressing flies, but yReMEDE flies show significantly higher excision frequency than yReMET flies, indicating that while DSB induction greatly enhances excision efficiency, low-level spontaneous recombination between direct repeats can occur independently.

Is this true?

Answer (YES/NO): NO